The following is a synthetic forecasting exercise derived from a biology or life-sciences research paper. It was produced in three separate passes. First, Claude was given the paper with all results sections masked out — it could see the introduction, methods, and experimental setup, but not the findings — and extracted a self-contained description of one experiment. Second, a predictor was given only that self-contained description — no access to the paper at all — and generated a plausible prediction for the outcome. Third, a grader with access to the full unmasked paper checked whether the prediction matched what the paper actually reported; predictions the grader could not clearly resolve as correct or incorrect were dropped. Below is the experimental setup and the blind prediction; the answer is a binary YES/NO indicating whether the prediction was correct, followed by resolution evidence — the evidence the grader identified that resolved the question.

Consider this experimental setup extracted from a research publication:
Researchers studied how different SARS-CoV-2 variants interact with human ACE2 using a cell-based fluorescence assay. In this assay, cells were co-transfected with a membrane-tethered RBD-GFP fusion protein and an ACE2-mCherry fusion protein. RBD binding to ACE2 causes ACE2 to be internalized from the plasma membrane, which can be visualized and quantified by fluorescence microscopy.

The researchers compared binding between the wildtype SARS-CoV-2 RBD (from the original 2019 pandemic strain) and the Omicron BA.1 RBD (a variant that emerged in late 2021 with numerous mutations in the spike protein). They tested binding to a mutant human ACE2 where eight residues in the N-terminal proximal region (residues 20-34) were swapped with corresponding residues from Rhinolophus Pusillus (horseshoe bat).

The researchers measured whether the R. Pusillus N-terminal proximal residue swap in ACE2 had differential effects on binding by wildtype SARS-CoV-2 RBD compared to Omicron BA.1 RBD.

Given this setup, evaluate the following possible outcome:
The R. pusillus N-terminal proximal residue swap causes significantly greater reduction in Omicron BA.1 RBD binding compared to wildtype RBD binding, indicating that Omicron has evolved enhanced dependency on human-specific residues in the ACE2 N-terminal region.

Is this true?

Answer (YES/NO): NO